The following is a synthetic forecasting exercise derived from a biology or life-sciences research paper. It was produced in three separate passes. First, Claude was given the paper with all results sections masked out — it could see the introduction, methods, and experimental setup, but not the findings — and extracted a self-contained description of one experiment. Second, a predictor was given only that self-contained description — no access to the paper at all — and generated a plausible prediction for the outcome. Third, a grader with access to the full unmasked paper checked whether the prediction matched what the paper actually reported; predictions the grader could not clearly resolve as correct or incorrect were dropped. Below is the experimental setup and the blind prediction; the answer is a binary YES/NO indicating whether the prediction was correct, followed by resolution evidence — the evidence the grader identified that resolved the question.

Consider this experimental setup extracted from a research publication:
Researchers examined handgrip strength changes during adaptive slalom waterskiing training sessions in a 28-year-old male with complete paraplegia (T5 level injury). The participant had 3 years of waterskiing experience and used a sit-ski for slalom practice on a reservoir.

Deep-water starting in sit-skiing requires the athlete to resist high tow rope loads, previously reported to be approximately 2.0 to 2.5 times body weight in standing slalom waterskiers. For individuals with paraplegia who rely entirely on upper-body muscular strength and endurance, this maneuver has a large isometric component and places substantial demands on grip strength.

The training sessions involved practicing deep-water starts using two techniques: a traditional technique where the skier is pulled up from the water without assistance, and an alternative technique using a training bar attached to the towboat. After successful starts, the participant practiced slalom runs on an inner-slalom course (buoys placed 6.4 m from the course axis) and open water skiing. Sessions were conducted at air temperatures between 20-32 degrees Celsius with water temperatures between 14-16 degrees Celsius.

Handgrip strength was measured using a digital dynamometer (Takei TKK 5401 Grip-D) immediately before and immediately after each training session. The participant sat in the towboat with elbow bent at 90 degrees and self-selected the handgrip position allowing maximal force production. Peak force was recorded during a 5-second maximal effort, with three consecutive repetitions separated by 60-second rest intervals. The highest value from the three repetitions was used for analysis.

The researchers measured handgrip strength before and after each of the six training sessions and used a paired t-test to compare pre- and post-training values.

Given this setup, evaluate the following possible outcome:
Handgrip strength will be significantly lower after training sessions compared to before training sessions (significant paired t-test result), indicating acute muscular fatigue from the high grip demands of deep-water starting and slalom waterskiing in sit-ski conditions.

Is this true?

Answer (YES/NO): YES